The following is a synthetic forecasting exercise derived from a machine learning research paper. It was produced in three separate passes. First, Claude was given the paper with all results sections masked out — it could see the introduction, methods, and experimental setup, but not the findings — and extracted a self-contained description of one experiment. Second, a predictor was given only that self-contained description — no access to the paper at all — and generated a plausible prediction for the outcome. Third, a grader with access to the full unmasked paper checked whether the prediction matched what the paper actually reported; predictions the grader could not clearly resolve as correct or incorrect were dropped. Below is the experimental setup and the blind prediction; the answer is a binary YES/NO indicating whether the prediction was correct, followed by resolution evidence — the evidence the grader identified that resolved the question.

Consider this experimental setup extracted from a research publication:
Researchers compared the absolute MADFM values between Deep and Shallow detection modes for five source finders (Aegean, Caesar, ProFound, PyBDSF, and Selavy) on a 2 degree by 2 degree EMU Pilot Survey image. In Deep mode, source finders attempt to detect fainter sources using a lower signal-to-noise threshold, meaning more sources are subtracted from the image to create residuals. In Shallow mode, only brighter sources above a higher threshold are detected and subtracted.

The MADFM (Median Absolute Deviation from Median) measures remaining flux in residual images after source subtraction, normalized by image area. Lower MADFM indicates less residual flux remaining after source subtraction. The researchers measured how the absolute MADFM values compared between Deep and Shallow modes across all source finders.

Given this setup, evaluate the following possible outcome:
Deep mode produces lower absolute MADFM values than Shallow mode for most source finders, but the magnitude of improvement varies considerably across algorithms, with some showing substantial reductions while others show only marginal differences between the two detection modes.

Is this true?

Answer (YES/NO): NO